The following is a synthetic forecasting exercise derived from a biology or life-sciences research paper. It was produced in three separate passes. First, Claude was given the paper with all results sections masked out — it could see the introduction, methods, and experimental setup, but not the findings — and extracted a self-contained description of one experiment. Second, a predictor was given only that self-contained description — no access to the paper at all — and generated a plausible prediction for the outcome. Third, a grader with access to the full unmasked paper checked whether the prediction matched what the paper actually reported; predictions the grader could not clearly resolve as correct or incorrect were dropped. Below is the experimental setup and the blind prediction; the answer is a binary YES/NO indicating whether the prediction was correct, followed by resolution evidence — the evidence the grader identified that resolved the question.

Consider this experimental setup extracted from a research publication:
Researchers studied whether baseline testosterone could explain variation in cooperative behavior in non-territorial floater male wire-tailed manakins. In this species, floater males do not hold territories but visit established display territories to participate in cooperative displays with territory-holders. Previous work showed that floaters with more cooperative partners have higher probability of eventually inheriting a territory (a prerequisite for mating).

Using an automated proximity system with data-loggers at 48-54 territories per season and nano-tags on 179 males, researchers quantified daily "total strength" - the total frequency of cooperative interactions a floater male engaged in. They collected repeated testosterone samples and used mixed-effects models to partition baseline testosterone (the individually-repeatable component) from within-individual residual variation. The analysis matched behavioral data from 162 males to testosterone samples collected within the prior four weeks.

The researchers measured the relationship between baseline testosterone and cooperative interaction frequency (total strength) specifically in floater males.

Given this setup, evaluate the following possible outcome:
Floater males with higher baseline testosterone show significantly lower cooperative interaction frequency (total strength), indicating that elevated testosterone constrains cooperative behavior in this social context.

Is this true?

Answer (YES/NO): NO